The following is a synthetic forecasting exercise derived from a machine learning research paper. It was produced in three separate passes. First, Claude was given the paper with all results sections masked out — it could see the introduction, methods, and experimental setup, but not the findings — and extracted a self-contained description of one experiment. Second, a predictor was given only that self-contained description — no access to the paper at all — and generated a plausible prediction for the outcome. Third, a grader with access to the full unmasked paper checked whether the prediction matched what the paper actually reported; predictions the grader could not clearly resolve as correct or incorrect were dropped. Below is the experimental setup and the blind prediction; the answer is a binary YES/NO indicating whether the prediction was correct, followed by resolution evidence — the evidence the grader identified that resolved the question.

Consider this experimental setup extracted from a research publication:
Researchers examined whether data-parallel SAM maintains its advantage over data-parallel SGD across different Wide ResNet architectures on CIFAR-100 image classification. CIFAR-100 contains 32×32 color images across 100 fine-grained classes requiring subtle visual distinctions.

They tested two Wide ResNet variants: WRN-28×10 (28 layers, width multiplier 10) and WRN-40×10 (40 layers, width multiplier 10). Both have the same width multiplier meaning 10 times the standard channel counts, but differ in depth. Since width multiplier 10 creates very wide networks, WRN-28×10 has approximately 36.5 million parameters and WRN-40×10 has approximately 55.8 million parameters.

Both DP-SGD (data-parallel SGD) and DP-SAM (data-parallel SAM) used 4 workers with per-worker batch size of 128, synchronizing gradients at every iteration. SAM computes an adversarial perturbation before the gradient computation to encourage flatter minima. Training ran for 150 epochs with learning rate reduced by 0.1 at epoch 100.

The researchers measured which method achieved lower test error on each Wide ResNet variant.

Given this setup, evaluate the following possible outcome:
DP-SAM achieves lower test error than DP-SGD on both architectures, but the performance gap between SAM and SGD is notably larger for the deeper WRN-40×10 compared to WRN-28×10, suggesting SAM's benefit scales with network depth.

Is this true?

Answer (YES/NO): NO